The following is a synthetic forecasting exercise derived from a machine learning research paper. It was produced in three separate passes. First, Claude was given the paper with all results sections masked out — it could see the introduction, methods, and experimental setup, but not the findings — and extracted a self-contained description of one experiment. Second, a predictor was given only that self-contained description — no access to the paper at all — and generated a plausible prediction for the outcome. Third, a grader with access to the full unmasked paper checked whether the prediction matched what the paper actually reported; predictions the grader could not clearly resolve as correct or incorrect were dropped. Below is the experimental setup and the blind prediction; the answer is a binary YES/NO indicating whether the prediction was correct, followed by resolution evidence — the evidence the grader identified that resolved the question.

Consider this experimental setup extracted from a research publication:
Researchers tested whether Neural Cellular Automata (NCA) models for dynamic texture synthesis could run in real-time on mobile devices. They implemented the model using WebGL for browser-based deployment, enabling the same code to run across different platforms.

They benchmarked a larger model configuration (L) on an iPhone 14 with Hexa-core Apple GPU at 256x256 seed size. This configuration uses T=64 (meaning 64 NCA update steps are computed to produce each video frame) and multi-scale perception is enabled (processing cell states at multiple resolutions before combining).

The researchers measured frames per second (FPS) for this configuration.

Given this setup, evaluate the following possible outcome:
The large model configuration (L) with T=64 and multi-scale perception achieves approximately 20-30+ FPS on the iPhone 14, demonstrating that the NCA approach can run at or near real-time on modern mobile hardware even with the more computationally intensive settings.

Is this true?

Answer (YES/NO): NO